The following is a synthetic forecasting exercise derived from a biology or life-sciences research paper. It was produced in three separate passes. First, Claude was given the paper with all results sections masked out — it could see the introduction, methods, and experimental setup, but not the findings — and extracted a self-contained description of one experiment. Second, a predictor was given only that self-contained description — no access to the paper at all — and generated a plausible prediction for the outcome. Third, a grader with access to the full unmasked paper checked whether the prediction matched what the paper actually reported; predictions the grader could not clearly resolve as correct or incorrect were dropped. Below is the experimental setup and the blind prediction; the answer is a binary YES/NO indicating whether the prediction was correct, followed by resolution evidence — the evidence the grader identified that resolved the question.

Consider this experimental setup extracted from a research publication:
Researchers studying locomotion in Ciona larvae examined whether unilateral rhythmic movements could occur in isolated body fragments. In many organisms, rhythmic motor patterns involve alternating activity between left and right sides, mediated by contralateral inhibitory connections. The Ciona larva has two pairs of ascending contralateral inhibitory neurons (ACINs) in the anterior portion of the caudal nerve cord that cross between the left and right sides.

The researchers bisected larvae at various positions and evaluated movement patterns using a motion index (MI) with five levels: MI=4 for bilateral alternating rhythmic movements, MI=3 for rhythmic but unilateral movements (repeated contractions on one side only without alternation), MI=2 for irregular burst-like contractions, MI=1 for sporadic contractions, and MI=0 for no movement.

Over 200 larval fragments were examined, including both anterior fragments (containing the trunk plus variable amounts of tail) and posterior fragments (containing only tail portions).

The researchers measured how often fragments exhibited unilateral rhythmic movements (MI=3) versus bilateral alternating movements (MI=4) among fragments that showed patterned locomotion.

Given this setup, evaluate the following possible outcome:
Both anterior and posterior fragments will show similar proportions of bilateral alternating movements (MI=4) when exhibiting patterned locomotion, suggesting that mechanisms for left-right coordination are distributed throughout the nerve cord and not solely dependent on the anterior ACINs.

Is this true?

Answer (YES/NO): NO